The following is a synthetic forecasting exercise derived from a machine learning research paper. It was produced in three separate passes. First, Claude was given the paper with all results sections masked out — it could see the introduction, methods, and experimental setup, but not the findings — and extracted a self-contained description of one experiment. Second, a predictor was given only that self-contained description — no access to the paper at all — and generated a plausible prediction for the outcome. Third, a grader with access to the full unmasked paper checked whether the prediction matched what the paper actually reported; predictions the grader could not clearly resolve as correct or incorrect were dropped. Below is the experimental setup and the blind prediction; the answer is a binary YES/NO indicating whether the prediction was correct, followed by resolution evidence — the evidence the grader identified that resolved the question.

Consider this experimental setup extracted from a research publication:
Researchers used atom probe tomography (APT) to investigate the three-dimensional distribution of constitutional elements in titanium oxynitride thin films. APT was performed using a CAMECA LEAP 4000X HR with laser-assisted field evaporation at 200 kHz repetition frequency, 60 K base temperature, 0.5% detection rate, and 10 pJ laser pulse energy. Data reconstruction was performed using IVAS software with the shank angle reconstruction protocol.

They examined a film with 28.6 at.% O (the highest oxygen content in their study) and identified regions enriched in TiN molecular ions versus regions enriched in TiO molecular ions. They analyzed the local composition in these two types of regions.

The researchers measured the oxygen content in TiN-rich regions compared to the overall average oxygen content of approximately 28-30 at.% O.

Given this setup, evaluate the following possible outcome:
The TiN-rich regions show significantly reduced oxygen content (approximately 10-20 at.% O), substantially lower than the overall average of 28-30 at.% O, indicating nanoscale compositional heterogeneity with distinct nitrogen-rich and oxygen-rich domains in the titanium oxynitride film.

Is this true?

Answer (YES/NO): YES